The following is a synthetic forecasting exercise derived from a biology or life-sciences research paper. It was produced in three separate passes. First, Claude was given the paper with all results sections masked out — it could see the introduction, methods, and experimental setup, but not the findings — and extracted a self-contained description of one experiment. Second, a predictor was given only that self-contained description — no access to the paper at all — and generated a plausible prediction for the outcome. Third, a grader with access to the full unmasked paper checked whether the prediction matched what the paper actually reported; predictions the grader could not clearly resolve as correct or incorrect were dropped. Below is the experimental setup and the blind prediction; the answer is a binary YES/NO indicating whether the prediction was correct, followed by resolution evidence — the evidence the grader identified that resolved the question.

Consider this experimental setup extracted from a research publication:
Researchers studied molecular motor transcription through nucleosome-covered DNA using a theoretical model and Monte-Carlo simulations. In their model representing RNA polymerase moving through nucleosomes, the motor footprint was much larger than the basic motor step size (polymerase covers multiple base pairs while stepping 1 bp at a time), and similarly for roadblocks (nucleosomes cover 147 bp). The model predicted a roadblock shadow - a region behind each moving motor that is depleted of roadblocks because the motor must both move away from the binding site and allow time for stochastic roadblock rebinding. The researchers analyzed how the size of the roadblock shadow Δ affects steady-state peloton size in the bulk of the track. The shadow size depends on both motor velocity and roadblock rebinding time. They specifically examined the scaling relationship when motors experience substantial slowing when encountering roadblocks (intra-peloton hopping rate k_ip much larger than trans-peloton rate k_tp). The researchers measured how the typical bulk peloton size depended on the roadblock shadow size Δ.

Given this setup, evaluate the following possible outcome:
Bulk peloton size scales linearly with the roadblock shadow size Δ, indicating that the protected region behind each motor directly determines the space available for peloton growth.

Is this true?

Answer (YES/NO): NO